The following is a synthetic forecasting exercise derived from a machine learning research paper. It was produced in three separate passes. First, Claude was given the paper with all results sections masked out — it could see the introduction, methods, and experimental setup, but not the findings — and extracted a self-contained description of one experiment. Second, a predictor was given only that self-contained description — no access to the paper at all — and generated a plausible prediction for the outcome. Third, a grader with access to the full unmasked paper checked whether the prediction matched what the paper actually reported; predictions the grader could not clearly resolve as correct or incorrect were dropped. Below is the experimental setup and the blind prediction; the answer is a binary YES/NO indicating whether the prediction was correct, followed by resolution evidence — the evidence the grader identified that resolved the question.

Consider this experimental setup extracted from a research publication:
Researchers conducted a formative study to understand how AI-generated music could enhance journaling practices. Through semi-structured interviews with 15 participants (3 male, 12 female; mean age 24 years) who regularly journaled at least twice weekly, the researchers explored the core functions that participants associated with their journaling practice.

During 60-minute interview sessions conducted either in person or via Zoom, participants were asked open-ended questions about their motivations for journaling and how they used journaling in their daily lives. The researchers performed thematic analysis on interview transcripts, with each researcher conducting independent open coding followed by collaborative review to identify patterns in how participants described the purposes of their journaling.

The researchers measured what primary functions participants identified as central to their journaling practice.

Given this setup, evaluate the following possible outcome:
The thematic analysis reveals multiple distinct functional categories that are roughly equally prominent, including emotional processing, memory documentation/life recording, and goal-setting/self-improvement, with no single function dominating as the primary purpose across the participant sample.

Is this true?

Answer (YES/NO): NO